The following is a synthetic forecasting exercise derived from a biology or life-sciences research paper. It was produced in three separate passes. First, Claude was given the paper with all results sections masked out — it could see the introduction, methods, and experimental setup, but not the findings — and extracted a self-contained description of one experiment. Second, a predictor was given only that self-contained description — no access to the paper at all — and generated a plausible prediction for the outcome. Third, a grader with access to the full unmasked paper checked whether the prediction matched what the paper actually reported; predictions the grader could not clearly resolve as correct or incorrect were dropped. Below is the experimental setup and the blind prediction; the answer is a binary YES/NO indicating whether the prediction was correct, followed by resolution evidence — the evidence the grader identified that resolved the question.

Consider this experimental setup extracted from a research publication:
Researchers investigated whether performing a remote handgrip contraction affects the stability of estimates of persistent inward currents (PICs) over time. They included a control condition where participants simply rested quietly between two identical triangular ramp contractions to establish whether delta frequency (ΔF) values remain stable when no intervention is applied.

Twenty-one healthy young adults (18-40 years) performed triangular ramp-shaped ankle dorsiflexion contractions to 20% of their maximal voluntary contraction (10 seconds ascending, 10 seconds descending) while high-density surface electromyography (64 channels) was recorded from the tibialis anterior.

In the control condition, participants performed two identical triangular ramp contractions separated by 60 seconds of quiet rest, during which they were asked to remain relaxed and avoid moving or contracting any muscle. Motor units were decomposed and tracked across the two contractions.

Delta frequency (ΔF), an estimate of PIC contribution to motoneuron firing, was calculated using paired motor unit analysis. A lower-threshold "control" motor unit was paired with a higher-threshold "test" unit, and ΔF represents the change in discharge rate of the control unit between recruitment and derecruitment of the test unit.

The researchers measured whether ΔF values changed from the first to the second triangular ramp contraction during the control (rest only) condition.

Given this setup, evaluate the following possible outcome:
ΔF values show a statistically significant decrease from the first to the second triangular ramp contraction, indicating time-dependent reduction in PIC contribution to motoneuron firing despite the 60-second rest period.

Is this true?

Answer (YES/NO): NO